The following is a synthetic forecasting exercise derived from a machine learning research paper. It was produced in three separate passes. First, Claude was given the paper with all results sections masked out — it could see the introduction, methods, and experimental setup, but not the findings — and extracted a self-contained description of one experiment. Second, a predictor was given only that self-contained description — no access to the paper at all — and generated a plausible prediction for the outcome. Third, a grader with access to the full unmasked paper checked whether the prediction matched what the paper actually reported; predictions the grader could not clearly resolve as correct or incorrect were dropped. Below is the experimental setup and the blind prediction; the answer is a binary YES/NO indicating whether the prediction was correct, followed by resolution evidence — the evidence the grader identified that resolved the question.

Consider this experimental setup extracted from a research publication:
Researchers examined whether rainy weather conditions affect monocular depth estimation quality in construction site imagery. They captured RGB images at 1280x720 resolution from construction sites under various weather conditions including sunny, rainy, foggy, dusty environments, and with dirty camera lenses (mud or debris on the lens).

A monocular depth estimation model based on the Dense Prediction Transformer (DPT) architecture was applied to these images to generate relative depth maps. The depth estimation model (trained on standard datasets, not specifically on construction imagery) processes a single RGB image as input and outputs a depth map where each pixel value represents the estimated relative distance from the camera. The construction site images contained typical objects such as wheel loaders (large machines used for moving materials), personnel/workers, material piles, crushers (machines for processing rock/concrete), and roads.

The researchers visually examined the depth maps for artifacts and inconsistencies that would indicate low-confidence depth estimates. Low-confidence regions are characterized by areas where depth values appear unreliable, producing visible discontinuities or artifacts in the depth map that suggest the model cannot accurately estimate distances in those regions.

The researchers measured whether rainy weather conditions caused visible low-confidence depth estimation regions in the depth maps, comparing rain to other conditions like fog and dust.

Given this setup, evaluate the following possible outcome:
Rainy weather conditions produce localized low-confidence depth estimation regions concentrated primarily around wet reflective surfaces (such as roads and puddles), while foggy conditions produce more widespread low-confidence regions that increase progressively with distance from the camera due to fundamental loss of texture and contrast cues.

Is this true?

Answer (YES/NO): NO